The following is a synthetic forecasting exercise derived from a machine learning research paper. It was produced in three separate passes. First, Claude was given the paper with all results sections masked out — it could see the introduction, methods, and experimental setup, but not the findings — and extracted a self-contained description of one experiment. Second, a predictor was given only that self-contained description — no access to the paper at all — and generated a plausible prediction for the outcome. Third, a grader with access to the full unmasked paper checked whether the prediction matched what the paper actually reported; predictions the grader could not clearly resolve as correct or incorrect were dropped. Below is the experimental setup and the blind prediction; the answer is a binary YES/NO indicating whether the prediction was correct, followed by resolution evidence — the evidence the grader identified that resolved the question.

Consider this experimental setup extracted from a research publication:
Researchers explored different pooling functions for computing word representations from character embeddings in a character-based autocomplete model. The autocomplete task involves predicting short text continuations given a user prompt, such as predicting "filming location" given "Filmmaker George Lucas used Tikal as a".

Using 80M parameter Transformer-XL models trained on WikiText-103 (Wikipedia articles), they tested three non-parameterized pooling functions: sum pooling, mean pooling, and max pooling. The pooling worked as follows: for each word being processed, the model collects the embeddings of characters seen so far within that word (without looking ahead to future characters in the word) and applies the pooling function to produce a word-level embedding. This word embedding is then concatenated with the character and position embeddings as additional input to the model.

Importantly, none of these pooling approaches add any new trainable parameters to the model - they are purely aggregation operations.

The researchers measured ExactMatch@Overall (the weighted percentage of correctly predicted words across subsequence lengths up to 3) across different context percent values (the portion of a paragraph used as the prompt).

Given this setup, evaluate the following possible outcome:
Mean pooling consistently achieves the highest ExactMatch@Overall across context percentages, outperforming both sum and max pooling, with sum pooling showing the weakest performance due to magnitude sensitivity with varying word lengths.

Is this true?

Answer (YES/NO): NO